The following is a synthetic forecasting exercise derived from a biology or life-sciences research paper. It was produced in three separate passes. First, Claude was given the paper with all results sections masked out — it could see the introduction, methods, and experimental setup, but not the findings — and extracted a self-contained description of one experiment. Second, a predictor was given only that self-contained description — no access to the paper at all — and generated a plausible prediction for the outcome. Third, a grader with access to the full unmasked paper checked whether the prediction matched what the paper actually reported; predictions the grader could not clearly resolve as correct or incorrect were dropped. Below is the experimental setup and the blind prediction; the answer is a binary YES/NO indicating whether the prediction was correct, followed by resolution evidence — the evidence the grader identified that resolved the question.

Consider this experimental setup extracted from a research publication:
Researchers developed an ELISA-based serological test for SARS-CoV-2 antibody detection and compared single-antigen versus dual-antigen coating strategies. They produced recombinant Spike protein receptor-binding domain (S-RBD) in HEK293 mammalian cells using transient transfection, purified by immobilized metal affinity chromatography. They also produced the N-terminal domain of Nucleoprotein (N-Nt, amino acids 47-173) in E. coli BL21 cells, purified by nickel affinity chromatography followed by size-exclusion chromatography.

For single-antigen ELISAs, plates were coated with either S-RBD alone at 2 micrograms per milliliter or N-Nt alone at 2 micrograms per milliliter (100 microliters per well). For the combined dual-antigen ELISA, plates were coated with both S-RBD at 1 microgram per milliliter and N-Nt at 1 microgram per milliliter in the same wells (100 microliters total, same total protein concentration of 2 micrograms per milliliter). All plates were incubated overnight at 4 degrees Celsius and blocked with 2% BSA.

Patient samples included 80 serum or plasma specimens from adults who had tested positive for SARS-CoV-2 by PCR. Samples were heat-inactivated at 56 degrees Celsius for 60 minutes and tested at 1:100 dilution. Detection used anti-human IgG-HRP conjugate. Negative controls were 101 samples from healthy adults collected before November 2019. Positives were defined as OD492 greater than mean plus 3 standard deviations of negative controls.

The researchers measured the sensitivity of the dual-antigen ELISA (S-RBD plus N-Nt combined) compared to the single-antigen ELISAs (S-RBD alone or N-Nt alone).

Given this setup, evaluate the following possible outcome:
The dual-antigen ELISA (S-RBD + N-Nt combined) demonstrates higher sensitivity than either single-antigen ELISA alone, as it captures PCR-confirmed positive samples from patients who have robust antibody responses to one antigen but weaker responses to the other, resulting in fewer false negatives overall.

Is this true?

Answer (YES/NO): YES